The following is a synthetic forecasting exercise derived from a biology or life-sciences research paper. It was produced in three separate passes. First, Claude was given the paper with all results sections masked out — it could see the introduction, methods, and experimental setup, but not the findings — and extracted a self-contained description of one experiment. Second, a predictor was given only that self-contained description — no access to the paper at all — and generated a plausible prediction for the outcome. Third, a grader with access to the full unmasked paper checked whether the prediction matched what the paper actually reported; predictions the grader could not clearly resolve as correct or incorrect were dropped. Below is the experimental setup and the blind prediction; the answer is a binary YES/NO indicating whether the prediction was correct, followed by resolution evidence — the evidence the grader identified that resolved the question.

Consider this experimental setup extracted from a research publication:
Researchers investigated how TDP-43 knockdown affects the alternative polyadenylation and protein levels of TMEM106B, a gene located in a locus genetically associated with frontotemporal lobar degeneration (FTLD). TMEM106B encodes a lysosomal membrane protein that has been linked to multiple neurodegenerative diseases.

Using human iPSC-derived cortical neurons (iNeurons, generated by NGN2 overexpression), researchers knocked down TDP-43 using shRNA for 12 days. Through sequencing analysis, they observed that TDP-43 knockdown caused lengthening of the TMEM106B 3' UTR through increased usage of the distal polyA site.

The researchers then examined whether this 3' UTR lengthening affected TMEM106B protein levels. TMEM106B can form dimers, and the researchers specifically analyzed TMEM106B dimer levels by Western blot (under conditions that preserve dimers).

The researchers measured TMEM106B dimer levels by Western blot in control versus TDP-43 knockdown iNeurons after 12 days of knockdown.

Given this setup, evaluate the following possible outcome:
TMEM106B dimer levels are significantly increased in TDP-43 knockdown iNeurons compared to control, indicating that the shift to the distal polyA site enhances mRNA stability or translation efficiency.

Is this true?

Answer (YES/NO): NO